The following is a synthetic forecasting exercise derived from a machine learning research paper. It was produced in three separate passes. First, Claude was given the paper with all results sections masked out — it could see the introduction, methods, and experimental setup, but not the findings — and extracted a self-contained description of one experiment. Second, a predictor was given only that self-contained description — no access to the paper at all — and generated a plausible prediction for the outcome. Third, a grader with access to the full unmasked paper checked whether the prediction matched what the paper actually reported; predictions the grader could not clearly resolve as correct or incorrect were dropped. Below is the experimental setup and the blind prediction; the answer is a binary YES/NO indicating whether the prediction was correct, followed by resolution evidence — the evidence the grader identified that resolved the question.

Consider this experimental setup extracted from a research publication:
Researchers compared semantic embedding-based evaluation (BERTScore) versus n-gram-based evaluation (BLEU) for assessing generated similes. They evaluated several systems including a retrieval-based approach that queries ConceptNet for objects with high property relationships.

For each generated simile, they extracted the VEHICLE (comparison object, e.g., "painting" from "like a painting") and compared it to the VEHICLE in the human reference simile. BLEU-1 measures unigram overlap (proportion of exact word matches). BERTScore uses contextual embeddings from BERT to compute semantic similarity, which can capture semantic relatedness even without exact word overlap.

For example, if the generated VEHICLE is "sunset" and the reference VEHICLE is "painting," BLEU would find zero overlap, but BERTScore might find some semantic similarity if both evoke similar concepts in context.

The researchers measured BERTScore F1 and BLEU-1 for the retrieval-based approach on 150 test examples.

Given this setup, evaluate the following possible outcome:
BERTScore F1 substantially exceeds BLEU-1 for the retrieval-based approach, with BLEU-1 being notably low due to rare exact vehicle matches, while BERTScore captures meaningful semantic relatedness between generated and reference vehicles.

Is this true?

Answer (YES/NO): NO